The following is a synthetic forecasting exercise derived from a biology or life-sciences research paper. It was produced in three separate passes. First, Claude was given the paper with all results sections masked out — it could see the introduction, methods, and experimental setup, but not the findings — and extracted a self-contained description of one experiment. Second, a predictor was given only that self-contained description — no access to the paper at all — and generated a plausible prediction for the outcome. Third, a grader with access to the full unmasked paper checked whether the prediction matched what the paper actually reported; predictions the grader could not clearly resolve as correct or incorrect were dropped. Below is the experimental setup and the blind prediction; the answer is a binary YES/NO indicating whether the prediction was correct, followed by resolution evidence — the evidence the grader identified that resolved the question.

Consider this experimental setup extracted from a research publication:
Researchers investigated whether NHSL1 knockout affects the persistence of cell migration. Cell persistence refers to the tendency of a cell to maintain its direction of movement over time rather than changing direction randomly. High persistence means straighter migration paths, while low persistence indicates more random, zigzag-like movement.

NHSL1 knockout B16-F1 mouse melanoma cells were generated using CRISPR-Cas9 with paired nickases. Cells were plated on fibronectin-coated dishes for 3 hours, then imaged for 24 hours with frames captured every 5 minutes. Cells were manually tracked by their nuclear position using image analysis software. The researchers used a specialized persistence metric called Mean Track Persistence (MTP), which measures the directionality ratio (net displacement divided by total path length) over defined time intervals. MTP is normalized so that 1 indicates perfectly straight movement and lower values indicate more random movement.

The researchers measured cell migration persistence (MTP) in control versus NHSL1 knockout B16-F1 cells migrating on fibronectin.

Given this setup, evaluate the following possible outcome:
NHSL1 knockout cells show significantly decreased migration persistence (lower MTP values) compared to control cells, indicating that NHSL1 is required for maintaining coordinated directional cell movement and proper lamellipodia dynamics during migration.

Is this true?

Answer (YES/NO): NO